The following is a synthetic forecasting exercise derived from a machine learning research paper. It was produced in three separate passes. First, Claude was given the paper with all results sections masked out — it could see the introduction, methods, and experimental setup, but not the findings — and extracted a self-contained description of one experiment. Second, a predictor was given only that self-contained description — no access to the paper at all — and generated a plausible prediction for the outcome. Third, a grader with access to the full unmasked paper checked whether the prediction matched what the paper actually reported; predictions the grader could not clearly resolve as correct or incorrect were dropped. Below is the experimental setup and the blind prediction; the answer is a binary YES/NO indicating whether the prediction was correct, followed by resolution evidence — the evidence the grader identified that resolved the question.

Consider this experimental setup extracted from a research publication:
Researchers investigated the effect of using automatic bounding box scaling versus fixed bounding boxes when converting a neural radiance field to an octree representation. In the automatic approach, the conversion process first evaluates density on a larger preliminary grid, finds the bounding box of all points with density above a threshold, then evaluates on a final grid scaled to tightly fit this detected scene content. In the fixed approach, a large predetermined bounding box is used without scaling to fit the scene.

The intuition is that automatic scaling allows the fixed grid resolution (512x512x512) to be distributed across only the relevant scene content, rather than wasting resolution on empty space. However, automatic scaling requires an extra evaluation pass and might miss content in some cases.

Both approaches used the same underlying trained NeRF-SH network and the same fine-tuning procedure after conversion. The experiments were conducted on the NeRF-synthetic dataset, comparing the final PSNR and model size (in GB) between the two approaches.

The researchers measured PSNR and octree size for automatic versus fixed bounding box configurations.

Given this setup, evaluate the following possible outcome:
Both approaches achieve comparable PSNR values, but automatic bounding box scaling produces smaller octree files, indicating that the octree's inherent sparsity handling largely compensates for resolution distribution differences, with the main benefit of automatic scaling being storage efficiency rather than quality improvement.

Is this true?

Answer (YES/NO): NO